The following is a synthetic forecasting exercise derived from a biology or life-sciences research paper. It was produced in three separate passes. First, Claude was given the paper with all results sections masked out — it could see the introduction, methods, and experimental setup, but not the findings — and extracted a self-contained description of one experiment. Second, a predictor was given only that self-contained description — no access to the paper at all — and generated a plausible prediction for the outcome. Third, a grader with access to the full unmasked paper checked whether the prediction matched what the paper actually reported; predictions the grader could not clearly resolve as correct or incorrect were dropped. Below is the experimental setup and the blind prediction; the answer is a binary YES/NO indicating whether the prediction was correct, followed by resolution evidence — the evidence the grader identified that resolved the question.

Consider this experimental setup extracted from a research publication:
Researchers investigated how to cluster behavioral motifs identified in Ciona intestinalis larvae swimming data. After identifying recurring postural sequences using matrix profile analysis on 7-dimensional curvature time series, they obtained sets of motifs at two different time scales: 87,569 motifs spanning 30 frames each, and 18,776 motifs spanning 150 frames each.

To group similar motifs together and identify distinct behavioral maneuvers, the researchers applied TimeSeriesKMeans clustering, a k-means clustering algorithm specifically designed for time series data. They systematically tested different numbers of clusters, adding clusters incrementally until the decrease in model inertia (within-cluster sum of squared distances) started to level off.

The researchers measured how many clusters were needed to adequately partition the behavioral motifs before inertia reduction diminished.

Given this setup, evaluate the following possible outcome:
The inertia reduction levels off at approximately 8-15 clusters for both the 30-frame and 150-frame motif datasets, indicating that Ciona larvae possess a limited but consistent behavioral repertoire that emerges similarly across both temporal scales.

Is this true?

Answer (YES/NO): YES